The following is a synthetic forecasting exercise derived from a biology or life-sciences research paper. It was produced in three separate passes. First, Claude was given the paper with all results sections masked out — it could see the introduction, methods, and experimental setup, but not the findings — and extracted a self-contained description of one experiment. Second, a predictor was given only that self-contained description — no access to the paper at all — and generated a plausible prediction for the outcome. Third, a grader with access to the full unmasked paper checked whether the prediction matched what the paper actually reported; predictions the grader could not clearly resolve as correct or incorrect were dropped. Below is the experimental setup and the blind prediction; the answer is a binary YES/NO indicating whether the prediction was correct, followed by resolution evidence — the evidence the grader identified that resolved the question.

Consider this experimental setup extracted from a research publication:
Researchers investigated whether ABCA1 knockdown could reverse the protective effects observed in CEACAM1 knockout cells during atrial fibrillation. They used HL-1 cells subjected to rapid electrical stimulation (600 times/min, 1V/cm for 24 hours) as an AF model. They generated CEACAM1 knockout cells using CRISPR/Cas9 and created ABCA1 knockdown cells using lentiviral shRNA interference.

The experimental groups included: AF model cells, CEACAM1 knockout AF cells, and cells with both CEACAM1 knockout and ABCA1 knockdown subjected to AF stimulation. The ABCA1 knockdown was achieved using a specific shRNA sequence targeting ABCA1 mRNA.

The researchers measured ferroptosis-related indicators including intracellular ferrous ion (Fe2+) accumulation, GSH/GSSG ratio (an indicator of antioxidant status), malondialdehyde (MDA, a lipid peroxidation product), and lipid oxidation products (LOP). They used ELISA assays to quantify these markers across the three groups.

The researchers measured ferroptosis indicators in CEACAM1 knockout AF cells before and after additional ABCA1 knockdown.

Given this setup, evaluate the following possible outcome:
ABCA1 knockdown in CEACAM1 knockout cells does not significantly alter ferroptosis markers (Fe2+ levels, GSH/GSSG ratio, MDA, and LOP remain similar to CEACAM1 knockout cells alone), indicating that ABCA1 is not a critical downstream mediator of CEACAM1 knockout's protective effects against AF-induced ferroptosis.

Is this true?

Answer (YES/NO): NO